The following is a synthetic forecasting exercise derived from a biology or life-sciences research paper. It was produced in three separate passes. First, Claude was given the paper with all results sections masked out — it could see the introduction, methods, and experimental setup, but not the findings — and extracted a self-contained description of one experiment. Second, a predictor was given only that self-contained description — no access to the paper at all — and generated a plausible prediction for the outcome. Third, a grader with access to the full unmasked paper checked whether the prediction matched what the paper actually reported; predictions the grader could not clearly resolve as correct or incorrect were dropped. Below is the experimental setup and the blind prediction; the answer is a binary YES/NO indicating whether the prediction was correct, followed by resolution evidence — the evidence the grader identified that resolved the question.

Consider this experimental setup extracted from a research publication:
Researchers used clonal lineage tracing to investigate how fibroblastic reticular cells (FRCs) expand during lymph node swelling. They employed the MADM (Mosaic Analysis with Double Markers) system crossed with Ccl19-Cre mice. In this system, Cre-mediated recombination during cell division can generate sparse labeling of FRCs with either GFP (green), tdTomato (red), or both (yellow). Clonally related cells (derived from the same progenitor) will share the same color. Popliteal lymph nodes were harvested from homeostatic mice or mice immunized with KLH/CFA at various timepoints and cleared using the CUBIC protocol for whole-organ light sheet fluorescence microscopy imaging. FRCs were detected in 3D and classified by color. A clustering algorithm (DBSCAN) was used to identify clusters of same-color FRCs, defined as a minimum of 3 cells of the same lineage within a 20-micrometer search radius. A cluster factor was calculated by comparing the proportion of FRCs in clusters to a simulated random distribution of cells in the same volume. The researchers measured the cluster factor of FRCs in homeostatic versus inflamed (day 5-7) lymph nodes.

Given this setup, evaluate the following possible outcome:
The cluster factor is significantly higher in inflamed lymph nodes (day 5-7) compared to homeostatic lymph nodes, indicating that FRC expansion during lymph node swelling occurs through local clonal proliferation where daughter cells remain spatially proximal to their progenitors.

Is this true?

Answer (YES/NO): YES